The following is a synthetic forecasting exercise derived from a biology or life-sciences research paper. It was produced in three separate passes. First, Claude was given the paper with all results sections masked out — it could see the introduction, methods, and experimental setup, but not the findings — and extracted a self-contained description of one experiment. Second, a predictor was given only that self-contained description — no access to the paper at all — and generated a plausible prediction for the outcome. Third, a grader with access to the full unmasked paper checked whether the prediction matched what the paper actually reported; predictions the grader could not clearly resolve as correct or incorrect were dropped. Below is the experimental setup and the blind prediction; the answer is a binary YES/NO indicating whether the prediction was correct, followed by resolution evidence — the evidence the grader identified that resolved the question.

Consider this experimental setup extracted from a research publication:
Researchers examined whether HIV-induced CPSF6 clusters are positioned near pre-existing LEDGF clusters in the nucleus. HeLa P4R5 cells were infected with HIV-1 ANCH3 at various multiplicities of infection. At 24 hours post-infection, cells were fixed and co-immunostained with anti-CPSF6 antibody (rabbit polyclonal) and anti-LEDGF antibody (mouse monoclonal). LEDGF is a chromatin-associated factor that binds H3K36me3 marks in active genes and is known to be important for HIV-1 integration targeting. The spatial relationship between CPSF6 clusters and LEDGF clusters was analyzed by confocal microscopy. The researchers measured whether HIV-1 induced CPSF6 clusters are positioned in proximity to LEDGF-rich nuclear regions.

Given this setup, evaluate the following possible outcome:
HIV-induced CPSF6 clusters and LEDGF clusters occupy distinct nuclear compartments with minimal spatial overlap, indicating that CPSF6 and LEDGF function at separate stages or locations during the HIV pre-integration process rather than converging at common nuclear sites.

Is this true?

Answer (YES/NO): NO